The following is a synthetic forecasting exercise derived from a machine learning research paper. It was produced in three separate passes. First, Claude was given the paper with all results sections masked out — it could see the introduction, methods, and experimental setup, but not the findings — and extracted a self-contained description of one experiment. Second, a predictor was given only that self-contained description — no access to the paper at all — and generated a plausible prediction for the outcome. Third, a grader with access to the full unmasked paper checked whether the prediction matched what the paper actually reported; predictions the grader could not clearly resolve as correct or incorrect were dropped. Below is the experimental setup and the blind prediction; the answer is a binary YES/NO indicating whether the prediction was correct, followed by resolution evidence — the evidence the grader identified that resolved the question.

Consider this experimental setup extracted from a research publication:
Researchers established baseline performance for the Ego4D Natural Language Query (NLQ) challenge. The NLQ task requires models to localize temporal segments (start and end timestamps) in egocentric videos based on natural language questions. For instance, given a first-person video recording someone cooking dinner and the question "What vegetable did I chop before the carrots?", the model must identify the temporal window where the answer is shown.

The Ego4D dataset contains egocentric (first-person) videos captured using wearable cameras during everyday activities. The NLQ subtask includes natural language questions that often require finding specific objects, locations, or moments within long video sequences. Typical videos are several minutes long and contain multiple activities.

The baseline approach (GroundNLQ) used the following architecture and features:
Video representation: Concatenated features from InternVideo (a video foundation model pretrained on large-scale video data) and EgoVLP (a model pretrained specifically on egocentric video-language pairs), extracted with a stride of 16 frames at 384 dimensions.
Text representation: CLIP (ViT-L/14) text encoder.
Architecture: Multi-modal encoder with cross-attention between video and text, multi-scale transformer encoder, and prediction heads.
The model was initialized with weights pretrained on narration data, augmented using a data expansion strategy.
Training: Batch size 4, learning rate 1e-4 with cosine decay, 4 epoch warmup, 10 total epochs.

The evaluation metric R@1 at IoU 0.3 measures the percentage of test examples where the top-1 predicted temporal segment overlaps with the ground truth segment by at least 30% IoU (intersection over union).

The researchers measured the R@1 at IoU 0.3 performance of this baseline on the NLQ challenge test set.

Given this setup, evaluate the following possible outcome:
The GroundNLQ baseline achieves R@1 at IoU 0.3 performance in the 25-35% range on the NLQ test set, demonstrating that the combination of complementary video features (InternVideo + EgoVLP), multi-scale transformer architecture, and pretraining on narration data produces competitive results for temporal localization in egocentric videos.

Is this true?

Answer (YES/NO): YES